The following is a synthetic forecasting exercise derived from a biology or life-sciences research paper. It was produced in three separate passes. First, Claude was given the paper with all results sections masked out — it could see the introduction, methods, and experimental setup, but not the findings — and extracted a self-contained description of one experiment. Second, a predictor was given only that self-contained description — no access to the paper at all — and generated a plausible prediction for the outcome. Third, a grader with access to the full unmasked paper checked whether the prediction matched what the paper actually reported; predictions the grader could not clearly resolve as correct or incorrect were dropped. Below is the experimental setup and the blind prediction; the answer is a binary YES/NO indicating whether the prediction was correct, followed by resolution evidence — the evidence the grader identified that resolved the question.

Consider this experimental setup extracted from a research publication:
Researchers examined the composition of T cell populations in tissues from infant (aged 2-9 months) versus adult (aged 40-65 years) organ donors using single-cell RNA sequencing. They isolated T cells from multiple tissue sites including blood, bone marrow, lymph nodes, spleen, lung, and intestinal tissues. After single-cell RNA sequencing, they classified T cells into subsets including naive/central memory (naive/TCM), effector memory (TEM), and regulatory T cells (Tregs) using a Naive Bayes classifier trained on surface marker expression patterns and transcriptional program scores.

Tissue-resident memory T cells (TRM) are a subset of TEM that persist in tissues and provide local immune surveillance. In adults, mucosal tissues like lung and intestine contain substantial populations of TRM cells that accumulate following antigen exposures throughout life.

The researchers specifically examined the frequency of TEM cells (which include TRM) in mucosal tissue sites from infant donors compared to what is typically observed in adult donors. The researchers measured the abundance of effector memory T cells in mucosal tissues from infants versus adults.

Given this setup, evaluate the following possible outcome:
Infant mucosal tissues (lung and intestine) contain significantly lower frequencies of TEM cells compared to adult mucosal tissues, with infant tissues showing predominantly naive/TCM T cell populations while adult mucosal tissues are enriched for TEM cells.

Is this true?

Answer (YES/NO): NO